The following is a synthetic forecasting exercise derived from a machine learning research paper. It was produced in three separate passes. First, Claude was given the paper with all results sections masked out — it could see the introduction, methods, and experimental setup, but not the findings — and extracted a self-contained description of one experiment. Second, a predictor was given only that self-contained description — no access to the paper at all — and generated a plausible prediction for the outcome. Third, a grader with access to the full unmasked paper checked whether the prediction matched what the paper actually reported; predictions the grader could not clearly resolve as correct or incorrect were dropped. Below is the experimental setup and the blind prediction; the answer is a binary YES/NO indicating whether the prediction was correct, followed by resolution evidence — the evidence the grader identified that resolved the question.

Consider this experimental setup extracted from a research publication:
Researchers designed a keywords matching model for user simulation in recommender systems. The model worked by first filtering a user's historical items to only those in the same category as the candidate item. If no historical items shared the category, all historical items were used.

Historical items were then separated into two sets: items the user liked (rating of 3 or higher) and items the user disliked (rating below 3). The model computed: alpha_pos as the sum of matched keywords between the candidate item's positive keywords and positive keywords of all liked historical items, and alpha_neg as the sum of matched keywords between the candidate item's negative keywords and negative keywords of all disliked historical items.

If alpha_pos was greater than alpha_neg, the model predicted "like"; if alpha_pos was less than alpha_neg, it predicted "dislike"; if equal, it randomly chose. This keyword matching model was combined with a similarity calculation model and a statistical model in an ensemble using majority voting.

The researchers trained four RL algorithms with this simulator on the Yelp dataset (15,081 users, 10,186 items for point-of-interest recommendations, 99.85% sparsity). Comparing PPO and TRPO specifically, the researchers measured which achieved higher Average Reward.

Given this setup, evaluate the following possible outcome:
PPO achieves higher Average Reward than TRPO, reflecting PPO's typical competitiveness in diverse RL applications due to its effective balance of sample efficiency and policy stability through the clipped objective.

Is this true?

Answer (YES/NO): NO